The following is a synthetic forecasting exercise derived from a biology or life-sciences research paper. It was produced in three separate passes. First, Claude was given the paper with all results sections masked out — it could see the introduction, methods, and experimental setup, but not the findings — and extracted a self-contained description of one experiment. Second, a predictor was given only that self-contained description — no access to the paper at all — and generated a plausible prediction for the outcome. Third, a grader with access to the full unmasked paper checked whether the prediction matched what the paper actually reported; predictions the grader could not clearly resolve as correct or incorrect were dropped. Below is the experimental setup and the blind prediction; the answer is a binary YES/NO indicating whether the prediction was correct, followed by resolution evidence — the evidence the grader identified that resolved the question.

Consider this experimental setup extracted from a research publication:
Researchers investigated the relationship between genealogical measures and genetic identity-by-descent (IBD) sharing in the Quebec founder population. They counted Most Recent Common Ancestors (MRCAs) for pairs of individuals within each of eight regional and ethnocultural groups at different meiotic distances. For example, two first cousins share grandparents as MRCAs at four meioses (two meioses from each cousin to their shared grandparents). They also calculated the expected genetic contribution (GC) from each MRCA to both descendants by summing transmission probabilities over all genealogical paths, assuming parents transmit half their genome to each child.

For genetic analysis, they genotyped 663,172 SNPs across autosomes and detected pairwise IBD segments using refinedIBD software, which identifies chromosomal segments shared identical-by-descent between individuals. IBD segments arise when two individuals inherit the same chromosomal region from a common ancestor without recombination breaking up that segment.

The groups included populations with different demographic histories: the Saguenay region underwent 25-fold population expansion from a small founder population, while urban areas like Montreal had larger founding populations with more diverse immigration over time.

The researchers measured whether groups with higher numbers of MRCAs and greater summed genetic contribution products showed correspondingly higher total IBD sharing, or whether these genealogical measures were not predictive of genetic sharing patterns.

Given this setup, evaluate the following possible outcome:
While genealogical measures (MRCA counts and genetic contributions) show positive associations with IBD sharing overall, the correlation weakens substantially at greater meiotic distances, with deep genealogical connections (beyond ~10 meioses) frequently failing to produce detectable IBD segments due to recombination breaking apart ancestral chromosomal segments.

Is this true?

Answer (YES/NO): NO